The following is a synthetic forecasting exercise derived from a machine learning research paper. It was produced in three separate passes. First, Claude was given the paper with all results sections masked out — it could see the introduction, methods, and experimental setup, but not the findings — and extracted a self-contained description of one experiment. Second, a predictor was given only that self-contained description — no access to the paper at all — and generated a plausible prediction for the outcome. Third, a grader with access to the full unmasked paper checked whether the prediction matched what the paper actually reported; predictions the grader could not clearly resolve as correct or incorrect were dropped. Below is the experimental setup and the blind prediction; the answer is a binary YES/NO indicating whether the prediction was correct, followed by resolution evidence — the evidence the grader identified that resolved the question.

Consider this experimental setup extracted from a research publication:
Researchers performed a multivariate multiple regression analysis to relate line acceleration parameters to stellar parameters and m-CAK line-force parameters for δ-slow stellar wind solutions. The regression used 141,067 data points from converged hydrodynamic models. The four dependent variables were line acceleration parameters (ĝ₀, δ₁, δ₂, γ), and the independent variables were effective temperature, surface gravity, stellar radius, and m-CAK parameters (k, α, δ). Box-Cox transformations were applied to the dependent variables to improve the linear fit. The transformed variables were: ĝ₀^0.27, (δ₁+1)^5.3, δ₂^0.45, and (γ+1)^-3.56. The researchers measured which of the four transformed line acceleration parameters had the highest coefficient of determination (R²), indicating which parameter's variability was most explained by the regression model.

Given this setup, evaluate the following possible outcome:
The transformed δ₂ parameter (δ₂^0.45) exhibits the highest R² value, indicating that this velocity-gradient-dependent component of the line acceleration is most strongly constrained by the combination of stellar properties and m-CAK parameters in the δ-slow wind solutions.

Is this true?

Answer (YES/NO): NO